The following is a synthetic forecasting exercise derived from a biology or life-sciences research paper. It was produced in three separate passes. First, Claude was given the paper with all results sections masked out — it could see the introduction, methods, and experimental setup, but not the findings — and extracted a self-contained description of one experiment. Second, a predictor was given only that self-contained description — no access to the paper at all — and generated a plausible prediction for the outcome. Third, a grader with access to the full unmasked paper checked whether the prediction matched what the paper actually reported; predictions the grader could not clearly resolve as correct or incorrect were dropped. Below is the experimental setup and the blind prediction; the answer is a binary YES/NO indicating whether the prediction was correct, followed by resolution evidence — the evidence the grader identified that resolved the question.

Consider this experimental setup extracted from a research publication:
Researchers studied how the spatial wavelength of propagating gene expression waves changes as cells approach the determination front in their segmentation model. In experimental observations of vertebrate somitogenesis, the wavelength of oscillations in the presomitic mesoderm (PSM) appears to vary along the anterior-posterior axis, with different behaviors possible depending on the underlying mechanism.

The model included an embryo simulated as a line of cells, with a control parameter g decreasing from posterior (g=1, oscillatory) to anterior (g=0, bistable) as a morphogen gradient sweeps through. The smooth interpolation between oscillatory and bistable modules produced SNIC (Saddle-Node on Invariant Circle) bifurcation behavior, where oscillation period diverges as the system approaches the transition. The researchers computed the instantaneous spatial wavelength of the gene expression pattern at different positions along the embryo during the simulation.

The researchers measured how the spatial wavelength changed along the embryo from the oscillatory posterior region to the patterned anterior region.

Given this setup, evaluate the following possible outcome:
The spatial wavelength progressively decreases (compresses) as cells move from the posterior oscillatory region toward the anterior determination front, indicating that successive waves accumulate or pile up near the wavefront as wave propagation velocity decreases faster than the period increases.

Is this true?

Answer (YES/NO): YES